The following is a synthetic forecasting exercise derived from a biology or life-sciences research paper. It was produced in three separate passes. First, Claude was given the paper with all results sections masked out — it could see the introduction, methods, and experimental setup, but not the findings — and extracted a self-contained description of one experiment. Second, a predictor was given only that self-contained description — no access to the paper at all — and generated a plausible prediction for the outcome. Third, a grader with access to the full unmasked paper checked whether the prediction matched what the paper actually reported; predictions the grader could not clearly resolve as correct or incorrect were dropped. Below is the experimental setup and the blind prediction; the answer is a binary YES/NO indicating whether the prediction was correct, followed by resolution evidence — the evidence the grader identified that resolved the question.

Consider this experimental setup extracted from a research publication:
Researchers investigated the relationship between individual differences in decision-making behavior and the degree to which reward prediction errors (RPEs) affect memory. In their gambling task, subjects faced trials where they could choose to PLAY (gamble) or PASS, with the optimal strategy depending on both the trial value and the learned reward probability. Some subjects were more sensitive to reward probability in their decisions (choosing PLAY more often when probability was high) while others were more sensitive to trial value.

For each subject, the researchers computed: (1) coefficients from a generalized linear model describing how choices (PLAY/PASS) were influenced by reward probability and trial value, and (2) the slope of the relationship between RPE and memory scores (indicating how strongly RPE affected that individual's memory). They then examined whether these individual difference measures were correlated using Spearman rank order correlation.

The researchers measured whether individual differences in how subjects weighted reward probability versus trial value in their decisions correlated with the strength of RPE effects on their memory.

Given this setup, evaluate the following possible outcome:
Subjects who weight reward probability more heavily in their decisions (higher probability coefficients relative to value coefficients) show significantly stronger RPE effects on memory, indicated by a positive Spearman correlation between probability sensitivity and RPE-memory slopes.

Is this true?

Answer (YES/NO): NO